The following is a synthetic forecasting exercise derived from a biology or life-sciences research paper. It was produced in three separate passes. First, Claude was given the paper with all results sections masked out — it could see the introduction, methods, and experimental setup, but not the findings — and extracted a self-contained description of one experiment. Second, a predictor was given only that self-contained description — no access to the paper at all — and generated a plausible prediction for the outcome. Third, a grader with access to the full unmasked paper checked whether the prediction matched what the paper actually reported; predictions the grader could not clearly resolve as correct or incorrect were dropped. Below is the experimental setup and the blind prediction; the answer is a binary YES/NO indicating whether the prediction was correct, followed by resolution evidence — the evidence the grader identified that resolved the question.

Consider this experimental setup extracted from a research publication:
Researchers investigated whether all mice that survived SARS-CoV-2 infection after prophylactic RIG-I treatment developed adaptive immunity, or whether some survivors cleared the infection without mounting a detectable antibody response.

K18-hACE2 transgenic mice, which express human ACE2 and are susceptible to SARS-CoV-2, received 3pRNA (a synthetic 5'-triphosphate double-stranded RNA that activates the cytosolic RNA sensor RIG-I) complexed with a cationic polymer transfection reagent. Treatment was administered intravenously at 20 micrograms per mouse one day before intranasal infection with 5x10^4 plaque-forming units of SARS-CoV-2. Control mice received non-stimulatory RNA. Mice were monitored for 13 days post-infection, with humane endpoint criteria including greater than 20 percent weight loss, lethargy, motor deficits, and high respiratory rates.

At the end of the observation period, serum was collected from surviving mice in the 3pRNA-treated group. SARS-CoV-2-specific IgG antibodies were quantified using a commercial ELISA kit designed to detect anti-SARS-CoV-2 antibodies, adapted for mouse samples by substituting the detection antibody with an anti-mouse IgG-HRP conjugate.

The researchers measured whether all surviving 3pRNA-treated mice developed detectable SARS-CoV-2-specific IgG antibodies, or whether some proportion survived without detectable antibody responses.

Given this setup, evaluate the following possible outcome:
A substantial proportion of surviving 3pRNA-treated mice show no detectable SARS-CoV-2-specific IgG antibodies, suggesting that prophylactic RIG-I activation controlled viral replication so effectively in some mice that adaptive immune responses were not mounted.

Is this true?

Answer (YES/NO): NO